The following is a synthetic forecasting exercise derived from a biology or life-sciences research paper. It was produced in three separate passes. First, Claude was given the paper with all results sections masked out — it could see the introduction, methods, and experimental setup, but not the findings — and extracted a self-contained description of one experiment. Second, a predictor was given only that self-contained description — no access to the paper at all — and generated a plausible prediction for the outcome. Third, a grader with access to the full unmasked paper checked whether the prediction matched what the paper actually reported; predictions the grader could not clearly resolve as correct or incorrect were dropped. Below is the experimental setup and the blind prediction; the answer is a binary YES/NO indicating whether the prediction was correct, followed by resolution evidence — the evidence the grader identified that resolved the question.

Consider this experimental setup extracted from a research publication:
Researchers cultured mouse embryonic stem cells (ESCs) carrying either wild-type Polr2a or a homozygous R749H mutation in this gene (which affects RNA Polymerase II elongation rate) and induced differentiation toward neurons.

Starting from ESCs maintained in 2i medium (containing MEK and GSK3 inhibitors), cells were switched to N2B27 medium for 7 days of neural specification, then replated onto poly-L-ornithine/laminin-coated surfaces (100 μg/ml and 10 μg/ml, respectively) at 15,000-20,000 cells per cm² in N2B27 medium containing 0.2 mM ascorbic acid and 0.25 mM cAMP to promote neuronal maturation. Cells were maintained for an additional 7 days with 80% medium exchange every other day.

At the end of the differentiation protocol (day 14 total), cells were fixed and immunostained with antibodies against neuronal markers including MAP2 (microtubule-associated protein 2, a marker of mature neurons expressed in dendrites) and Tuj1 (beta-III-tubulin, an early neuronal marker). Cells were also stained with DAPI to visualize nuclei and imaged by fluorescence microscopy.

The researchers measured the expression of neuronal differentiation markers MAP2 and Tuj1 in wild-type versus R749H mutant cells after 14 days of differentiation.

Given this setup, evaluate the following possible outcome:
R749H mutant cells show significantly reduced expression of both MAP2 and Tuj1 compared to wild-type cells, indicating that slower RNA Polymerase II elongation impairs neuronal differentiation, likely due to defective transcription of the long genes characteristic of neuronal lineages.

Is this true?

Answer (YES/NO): NO